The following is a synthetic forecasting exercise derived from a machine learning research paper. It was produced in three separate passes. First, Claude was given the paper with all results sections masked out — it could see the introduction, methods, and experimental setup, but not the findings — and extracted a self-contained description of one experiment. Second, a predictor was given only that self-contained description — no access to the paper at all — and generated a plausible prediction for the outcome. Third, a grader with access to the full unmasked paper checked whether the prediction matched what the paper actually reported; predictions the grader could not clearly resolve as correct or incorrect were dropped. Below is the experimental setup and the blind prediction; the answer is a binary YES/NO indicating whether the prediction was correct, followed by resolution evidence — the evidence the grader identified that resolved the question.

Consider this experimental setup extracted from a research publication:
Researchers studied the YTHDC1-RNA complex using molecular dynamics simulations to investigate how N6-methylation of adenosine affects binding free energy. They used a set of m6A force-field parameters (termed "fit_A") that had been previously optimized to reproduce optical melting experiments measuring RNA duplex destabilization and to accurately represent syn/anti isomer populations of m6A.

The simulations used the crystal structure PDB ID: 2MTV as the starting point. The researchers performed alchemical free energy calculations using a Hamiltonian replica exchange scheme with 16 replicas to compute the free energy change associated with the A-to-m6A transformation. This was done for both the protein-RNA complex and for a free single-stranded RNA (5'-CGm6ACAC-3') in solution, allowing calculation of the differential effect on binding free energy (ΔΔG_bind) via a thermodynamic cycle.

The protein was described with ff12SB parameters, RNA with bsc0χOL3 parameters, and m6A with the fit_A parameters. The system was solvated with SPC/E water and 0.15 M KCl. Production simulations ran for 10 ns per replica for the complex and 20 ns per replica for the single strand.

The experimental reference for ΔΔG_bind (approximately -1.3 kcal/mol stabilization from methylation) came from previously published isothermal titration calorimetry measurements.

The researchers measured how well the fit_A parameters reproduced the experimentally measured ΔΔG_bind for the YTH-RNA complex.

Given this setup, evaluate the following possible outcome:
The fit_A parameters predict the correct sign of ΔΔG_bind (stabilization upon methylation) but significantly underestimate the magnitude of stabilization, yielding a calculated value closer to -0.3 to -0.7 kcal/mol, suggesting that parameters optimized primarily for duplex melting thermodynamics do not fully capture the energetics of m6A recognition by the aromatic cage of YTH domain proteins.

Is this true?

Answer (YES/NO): NO